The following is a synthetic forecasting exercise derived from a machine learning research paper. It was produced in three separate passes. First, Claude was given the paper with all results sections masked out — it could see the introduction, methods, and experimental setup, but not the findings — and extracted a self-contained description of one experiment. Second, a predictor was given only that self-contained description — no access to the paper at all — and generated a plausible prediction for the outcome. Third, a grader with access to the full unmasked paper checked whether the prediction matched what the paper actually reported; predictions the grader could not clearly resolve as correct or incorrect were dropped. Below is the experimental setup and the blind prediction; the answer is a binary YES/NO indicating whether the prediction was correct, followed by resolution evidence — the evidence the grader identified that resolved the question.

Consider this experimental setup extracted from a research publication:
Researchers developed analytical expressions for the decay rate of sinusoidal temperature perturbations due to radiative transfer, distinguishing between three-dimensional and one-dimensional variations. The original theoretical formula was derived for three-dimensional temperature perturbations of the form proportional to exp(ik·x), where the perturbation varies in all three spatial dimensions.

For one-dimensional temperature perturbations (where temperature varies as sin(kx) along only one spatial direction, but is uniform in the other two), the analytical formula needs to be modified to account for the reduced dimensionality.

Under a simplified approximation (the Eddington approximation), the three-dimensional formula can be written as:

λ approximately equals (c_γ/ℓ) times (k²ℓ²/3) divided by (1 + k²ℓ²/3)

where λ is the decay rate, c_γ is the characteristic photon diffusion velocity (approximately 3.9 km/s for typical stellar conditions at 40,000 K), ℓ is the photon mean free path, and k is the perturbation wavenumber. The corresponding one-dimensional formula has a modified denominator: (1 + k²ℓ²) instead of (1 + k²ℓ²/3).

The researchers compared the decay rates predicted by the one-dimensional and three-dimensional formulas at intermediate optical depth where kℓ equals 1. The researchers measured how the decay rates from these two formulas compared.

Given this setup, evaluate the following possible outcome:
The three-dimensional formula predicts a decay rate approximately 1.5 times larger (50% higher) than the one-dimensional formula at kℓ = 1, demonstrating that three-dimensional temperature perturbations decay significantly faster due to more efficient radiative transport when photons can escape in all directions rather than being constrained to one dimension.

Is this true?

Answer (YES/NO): YES